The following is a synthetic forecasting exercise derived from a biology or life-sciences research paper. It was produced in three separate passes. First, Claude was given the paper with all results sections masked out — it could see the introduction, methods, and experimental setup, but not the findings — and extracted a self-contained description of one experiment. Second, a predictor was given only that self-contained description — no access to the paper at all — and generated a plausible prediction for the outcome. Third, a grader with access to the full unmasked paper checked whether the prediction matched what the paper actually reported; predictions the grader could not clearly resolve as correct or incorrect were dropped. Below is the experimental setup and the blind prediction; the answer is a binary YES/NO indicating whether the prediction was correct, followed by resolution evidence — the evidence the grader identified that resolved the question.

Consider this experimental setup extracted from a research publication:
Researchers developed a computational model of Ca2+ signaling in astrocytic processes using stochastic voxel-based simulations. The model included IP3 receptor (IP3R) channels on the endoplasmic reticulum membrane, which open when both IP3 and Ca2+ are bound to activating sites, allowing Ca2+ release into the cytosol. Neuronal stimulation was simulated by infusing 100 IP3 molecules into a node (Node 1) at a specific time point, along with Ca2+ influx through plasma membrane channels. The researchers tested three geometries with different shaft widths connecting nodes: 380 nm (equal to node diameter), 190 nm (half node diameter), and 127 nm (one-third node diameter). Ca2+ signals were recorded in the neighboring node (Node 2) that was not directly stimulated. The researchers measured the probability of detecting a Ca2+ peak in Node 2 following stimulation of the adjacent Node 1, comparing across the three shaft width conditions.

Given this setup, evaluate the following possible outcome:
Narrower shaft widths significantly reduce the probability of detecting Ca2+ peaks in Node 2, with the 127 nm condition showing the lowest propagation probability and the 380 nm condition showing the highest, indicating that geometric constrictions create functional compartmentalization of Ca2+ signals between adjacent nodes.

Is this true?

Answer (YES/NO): NO